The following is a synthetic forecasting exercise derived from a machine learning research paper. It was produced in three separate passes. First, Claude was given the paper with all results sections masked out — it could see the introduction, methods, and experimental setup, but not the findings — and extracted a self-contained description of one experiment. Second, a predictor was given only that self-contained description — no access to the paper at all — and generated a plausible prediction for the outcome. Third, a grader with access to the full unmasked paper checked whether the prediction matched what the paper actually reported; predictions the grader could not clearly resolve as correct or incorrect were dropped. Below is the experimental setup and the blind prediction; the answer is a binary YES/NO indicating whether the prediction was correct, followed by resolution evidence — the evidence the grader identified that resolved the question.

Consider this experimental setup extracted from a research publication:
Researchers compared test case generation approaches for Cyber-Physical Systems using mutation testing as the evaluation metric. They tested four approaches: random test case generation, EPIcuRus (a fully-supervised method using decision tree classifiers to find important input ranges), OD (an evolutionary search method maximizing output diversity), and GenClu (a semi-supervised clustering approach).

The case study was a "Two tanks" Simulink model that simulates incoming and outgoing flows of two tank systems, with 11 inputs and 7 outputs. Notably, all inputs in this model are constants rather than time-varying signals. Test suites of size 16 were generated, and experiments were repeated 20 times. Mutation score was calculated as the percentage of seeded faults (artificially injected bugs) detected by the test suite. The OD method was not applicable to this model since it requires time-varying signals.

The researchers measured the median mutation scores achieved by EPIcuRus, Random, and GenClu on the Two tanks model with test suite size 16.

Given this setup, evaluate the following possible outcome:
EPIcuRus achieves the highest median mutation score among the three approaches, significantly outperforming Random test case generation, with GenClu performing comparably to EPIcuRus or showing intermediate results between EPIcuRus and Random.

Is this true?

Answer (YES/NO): NO